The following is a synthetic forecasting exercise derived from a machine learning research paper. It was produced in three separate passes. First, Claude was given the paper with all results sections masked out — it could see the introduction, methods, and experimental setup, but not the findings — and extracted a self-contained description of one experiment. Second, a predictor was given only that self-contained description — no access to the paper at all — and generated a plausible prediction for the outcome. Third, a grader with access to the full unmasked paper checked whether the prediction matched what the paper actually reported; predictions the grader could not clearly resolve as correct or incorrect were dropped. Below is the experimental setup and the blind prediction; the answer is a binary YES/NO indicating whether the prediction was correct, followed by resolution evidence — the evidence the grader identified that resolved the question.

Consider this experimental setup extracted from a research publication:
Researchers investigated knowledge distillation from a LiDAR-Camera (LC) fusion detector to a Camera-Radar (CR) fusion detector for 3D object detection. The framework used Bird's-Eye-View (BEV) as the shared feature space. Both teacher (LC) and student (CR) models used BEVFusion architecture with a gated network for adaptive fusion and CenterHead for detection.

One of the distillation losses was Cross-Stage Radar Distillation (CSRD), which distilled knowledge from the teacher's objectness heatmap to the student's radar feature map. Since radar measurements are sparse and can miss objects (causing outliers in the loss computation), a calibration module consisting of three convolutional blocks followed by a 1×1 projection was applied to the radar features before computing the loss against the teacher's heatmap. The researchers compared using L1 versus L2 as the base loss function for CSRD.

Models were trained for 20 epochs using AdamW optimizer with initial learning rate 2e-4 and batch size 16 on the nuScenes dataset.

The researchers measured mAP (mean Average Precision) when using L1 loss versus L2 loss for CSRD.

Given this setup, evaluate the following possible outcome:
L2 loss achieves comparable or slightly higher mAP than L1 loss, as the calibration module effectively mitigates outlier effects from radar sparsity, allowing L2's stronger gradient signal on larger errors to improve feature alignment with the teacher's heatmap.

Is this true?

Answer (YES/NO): NO